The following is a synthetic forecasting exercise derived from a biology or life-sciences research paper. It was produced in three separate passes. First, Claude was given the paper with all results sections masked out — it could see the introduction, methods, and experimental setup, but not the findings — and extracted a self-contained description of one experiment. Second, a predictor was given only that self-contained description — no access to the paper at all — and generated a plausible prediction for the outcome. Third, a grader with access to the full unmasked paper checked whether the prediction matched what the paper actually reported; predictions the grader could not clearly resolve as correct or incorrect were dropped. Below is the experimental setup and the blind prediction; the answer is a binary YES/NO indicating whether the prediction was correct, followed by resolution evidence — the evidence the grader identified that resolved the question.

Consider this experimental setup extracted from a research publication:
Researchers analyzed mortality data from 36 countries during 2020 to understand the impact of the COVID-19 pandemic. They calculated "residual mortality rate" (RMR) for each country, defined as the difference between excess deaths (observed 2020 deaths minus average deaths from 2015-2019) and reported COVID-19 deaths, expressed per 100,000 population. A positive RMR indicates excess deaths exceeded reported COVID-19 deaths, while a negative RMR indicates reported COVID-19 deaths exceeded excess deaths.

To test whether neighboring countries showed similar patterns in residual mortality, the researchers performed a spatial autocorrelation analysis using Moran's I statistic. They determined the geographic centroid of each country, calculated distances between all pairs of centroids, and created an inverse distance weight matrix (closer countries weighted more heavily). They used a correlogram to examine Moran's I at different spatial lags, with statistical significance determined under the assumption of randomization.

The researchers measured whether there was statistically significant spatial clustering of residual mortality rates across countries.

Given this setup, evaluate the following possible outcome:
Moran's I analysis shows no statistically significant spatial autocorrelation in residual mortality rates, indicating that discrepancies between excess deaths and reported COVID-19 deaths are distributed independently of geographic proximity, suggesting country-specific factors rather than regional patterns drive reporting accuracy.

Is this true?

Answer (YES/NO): YES